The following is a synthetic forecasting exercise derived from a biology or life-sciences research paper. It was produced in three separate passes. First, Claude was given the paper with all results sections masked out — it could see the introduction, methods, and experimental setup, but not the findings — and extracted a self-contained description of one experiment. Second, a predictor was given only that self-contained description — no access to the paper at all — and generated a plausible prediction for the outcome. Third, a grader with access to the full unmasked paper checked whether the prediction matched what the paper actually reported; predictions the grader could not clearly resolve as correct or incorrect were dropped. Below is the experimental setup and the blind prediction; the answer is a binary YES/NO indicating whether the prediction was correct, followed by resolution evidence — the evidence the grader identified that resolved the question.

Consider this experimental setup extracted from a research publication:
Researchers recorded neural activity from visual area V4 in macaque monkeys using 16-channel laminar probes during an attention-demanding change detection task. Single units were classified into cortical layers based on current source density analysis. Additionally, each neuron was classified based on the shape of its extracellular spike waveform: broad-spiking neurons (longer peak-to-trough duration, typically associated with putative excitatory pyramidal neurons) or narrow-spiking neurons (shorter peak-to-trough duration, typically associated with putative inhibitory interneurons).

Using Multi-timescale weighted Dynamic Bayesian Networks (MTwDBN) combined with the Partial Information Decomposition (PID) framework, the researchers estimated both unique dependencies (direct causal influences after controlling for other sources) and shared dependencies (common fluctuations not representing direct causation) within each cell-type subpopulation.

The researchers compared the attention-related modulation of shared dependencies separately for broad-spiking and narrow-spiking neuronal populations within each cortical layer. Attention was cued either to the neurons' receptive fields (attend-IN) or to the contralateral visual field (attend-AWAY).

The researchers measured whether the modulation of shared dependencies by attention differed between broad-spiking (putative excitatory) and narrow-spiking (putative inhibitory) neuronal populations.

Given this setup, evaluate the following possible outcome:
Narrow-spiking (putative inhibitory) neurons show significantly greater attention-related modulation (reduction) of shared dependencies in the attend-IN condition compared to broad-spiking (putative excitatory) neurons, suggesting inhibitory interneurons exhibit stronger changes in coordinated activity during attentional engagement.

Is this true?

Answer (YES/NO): NO